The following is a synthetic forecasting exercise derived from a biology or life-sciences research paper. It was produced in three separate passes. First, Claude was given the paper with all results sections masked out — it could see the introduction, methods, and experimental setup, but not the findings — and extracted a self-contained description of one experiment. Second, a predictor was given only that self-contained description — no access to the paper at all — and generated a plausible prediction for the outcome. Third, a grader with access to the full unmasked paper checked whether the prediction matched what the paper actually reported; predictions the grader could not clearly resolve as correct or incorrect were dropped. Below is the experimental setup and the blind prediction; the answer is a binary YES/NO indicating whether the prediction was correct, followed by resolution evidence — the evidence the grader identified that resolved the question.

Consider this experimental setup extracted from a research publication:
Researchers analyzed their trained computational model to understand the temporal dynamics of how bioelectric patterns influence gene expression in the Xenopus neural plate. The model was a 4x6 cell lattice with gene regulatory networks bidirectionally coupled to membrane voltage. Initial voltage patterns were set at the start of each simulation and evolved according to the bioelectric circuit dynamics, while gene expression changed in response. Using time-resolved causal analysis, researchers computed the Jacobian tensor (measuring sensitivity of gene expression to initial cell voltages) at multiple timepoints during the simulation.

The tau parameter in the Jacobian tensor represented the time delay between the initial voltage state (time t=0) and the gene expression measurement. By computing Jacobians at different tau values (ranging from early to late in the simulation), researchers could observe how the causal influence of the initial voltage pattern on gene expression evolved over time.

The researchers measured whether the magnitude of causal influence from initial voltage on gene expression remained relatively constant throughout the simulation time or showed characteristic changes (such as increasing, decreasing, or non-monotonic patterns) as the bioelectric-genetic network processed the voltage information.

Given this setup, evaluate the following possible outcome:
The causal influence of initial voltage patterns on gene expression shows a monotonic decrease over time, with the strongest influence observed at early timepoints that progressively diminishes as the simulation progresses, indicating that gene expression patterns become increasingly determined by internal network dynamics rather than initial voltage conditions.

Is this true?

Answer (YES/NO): NO